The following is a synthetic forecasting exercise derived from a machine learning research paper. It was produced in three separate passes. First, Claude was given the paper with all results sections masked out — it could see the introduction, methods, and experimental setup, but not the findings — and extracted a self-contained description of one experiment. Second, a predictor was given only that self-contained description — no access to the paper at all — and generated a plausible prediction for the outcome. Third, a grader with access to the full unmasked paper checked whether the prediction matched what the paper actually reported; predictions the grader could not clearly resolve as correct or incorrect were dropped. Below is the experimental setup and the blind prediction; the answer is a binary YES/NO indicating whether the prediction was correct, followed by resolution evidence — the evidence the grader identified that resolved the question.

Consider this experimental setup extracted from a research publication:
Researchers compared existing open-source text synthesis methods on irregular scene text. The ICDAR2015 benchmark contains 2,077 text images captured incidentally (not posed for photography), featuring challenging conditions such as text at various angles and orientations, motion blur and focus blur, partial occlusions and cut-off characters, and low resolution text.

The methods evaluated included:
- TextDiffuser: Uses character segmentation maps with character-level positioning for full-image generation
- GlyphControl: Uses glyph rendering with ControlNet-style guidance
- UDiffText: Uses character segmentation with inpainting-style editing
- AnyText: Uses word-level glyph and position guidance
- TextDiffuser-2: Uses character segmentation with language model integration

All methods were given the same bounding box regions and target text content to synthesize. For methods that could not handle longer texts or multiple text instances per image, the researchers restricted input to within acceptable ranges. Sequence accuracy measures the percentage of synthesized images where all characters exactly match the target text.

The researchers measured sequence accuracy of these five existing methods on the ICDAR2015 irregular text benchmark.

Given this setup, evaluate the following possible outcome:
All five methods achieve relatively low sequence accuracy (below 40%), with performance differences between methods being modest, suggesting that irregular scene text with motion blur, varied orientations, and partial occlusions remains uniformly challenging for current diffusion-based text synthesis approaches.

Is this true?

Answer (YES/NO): YES